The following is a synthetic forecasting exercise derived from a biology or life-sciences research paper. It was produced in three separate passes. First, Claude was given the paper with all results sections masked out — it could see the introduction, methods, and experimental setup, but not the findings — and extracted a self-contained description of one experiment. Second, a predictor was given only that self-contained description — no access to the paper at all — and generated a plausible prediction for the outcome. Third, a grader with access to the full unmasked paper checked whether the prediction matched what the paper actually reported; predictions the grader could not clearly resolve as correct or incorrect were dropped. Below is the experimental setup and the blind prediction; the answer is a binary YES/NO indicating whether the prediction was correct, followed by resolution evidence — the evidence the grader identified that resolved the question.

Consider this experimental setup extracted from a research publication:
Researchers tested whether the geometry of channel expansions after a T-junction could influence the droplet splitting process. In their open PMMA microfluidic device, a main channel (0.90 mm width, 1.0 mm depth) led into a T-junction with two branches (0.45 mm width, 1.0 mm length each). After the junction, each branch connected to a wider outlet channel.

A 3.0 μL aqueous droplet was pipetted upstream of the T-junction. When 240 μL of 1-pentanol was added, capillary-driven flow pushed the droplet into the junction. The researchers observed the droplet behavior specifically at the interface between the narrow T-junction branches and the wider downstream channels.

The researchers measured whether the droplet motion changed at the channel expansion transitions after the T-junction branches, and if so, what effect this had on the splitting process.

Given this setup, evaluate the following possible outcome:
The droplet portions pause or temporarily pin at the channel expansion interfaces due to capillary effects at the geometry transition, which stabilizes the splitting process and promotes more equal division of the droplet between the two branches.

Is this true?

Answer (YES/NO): YES